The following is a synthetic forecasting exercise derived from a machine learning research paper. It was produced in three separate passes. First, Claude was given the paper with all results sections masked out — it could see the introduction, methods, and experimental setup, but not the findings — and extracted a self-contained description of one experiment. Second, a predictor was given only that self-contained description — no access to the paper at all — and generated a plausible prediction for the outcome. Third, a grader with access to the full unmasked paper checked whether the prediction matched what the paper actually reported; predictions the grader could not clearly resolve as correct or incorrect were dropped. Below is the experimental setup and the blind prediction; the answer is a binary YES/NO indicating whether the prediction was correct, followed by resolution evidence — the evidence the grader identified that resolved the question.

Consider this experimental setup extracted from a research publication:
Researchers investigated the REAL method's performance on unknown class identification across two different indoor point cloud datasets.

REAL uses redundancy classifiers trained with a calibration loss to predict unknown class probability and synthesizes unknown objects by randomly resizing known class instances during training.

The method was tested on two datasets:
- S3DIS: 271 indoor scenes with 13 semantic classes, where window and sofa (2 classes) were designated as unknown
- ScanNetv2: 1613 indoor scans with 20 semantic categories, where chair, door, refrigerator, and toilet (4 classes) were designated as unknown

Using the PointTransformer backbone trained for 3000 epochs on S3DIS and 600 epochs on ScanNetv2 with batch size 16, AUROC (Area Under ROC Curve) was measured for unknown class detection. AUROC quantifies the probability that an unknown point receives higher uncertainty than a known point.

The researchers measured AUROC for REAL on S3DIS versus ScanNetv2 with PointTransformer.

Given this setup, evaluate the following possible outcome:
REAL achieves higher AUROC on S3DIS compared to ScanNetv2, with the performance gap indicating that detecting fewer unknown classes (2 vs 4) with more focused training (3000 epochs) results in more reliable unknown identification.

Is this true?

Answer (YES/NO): NO